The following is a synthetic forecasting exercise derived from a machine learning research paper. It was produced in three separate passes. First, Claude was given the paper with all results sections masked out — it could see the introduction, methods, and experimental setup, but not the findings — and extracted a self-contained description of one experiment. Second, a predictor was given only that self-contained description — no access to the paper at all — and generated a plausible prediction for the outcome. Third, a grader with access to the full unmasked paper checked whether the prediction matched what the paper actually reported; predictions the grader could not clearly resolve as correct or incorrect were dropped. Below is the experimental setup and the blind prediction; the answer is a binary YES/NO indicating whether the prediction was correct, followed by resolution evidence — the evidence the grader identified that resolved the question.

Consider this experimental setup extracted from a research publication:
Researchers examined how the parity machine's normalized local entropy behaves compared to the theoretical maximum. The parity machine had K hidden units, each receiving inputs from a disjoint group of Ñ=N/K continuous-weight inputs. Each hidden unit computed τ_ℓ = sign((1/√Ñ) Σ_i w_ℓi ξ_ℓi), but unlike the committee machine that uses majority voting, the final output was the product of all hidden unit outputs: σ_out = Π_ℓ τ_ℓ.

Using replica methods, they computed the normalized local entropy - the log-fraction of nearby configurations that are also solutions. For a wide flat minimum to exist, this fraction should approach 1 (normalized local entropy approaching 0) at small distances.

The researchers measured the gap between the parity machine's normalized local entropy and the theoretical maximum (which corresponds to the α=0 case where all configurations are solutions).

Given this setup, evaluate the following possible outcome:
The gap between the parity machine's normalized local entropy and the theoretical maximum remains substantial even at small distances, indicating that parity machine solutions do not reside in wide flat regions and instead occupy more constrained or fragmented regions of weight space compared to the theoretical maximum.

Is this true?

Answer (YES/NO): YES